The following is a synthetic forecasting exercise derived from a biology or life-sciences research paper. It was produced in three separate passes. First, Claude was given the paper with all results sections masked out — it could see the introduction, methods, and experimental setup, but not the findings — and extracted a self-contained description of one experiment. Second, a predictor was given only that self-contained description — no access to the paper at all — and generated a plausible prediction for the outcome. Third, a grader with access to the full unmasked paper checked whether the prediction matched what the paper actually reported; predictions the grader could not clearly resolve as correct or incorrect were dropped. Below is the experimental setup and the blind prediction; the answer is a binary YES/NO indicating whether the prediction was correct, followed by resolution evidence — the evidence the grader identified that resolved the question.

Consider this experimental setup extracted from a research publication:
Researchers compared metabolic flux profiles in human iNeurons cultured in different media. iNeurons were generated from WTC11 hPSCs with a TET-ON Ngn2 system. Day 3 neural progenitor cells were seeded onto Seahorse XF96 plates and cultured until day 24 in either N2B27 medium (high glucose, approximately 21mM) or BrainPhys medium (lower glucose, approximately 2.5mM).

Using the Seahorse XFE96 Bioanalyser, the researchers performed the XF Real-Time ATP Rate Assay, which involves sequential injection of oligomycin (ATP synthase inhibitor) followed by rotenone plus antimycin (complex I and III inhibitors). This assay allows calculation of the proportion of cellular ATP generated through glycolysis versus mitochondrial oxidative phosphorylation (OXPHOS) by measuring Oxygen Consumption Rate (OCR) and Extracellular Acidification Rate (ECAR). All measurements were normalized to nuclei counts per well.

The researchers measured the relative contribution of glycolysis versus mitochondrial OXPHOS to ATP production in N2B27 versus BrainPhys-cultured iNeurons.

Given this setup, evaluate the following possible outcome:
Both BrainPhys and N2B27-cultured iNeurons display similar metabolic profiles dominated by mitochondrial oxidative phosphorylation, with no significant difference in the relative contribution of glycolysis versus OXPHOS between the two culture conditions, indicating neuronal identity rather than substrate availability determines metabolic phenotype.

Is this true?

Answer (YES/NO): NO